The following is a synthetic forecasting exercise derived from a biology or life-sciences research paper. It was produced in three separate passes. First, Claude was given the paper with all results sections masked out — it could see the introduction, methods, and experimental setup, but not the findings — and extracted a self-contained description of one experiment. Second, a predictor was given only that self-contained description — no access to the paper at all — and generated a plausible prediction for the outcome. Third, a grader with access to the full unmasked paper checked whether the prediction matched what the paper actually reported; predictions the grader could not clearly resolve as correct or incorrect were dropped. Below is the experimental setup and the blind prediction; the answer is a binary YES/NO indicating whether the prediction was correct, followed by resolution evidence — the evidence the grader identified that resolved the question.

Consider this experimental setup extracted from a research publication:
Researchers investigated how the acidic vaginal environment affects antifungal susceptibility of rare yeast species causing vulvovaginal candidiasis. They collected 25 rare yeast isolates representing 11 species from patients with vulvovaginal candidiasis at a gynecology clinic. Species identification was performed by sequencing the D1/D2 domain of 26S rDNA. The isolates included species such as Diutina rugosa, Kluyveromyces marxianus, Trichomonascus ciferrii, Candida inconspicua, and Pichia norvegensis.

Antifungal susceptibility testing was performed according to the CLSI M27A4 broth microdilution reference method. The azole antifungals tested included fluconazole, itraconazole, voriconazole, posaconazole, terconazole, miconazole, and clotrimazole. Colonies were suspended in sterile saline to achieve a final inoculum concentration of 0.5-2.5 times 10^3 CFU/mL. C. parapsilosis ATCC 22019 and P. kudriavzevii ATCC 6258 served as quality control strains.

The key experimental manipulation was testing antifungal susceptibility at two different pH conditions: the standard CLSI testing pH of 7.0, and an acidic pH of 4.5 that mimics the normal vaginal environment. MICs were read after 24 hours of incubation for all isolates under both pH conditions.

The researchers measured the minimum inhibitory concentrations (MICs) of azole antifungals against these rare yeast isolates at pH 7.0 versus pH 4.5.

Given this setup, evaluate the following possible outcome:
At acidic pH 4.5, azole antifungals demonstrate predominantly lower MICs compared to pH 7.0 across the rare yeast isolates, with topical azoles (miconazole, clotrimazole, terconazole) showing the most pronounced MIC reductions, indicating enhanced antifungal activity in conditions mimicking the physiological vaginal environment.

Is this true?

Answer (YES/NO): NO